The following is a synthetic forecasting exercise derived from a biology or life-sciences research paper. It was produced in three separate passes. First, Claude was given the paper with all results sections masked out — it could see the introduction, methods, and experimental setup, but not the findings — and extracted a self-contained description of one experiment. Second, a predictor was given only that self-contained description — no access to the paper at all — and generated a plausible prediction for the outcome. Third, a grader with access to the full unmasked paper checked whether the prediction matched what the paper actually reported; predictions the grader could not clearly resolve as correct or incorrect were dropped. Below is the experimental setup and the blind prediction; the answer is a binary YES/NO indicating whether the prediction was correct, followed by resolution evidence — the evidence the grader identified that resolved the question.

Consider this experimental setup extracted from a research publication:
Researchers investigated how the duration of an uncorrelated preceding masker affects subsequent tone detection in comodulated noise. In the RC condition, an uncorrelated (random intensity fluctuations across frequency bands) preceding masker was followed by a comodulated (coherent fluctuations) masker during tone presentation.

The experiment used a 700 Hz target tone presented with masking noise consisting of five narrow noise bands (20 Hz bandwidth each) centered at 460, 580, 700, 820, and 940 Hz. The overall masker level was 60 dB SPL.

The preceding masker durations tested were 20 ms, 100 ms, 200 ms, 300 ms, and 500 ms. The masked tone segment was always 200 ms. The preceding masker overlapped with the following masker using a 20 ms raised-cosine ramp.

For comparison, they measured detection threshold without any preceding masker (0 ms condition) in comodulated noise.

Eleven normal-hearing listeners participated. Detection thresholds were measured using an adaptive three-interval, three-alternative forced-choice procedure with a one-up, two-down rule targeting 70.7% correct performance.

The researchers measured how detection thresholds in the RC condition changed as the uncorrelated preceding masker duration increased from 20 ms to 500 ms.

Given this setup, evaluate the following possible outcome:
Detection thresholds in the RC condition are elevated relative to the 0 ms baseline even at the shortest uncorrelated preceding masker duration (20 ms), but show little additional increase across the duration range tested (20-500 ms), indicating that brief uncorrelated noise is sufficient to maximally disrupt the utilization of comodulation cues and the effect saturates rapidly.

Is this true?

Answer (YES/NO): NO